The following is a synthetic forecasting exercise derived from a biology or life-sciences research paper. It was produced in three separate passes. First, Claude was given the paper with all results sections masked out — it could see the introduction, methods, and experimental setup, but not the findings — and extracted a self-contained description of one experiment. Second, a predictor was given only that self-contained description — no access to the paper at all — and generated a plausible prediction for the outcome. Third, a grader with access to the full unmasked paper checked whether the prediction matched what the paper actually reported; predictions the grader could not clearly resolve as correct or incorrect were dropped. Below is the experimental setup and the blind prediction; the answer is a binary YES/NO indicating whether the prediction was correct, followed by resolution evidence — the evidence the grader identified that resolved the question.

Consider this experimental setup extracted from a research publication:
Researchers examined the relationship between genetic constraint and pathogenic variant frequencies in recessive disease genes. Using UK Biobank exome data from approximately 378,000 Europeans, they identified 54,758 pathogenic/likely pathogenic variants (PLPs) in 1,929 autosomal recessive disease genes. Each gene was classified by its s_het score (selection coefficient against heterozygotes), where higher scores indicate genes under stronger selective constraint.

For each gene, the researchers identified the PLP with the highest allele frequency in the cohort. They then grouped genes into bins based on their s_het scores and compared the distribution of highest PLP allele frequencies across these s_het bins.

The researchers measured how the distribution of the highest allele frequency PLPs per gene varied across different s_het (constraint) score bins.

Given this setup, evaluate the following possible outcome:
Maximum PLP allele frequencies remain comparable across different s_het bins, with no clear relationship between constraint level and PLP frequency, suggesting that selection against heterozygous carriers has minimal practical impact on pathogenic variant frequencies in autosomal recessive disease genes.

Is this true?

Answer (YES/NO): NO